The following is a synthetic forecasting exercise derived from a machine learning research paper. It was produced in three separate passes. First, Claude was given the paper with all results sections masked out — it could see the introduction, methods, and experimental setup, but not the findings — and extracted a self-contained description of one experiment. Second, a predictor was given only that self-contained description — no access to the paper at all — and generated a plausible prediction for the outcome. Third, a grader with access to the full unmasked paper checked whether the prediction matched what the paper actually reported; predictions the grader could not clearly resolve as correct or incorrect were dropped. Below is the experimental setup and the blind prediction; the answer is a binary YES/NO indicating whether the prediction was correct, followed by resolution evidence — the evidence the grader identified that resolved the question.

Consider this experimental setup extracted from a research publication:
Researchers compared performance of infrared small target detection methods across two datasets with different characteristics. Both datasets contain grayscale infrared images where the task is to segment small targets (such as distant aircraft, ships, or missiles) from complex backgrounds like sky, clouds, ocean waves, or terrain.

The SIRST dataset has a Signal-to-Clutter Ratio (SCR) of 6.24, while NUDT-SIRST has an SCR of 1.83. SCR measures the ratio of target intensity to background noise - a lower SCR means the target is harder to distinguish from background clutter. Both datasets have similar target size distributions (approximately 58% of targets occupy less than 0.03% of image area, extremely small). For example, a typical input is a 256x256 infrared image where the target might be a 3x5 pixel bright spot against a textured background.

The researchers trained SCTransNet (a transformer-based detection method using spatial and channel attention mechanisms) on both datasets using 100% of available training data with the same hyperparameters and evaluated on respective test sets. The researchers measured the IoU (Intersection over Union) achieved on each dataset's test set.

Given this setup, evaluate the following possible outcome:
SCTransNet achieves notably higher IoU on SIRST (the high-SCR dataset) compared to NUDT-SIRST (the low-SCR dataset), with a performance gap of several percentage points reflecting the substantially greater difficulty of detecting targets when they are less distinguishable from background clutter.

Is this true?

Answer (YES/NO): NO